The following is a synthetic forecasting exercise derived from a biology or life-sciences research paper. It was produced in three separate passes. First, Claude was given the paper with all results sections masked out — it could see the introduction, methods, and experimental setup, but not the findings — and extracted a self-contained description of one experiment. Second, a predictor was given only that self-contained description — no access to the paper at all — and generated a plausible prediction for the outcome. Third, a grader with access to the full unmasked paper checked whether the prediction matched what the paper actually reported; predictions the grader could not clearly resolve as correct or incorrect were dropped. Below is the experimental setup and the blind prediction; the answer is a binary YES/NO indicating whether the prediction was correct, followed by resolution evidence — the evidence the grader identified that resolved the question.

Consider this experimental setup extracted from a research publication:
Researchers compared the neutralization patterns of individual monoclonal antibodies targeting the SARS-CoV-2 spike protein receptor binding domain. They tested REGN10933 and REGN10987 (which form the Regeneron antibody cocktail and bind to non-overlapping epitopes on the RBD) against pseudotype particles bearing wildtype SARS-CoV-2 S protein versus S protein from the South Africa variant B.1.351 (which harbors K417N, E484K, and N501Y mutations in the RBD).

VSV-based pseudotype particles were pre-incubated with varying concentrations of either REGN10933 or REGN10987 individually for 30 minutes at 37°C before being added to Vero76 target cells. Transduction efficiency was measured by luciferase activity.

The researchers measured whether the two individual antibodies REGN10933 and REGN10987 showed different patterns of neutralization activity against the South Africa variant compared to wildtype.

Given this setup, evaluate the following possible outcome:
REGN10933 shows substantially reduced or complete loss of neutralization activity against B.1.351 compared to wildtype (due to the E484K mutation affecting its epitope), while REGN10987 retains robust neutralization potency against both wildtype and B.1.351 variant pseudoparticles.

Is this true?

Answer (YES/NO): YES